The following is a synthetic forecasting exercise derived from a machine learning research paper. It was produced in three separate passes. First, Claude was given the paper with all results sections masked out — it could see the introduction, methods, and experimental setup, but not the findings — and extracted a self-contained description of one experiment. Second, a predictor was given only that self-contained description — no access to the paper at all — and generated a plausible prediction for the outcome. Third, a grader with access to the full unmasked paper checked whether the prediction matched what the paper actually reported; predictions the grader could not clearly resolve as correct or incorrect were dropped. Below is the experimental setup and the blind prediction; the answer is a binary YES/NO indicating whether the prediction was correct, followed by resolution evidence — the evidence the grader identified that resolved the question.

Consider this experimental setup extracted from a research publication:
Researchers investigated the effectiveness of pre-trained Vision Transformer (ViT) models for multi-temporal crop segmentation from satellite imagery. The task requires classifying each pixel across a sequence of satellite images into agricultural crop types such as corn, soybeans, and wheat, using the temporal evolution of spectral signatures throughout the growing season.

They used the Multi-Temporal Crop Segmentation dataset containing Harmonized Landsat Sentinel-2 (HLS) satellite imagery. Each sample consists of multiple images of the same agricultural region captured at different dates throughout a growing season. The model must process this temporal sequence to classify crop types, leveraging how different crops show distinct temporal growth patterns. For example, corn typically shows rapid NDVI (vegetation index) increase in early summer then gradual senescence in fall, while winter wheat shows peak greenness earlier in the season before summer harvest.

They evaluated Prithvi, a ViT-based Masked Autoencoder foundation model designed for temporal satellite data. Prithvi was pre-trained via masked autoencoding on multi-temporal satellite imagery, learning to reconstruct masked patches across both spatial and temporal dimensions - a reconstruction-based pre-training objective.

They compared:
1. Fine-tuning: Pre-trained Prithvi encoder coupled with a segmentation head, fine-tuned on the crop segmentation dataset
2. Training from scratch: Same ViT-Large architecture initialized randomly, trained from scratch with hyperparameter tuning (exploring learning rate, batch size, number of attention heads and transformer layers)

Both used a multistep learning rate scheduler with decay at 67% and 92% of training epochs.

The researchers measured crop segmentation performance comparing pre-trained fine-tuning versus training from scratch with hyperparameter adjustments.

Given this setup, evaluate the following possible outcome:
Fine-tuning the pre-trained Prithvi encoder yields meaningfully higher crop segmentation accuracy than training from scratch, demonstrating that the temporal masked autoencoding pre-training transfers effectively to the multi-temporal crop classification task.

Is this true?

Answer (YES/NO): NO